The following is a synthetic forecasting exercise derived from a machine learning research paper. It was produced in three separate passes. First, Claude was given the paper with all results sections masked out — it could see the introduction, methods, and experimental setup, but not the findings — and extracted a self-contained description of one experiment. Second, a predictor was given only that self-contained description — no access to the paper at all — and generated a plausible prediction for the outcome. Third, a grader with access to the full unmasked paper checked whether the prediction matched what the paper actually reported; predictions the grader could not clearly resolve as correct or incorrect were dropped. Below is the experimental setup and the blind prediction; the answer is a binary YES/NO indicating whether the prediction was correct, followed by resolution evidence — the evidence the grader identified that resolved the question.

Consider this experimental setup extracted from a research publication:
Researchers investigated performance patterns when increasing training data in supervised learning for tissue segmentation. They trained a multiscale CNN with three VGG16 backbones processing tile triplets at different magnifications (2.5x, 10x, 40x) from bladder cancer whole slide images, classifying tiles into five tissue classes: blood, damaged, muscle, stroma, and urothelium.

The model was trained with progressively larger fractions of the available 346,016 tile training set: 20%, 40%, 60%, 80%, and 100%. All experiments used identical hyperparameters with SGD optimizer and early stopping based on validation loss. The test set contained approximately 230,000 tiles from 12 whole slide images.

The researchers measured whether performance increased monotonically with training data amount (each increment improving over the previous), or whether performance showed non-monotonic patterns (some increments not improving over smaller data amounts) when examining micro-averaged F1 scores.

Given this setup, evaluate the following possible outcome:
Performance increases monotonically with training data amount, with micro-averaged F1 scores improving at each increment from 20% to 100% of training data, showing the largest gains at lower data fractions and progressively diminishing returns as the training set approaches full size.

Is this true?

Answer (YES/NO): NO